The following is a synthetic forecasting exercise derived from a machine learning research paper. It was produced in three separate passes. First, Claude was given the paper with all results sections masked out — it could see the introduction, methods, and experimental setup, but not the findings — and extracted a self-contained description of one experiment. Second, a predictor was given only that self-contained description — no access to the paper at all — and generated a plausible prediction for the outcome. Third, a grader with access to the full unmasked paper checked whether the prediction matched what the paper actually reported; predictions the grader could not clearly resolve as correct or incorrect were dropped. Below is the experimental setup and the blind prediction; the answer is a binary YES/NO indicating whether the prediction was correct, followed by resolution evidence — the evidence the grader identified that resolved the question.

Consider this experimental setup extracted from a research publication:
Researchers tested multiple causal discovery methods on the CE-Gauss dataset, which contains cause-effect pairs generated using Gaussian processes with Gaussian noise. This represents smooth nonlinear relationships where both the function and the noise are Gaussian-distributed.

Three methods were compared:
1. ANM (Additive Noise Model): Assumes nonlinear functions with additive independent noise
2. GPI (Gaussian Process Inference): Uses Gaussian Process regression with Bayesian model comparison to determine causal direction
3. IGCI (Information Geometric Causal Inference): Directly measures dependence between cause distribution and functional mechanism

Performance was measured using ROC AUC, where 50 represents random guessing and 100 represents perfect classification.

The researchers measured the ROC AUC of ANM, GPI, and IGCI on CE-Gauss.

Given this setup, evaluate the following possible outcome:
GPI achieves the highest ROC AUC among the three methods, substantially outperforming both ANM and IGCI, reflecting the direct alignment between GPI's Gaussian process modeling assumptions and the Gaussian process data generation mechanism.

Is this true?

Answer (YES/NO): NO